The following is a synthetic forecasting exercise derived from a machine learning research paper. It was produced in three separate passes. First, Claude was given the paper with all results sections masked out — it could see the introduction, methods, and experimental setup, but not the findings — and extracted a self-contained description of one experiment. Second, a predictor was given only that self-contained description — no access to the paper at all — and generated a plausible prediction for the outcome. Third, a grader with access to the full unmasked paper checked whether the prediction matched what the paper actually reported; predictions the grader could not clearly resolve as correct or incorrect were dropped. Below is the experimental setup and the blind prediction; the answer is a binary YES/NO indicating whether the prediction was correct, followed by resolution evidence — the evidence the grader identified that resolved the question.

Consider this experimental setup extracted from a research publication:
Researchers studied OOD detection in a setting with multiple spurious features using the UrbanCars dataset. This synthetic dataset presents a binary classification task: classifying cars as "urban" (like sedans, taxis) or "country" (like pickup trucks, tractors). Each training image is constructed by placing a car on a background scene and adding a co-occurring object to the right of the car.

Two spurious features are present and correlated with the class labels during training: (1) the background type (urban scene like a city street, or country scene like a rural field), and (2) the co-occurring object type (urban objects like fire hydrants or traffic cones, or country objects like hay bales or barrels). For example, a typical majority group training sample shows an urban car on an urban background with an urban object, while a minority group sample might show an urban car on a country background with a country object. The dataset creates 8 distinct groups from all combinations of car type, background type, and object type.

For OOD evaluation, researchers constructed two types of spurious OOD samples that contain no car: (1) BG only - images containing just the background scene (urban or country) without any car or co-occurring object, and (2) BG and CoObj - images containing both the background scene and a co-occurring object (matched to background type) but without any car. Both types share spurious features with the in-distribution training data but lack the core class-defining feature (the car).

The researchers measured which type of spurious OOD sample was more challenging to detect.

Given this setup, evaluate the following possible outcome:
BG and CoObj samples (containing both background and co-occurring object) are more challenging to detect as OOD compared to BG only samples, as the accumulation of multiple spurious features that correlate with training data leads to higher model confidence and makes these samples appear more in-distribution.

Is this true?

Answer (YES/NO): YES